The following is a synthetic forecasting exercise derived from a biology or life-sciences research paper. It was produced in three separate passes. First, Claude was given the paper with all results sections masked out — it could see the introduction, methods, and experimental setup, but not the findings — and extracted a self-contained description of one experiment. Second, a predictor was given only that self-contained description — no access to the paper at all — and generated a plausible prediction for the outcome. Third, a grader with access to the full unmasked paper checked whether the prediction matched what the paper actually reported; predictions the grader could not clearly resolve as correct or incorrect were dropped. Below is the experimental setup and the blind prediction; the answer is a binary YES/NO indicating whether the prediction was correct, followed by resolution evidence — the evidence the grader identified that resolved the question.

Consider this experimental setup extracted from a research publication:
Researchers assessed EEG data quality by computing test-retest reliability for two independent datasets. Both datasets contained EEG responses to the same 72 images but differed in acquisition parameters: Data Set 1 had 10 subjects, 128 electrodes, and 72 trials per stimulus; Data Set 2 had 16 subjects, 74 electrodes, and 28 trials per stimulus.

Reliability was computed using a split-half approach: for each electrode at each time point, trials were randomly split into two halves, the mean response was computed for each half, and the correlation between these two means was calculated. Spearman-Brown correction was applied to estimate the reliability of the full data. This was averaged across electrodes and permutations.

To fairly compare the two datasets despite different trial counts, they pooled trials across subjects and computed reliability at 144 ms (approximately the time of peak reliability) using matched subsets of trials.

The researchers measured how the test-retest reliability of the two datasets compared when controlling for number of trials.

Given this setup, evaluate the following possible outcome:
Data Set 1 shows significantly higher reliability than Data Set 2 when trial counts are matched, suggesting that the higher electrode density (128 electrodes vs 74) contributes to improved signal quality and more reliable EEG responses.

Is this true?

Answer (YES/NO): NO